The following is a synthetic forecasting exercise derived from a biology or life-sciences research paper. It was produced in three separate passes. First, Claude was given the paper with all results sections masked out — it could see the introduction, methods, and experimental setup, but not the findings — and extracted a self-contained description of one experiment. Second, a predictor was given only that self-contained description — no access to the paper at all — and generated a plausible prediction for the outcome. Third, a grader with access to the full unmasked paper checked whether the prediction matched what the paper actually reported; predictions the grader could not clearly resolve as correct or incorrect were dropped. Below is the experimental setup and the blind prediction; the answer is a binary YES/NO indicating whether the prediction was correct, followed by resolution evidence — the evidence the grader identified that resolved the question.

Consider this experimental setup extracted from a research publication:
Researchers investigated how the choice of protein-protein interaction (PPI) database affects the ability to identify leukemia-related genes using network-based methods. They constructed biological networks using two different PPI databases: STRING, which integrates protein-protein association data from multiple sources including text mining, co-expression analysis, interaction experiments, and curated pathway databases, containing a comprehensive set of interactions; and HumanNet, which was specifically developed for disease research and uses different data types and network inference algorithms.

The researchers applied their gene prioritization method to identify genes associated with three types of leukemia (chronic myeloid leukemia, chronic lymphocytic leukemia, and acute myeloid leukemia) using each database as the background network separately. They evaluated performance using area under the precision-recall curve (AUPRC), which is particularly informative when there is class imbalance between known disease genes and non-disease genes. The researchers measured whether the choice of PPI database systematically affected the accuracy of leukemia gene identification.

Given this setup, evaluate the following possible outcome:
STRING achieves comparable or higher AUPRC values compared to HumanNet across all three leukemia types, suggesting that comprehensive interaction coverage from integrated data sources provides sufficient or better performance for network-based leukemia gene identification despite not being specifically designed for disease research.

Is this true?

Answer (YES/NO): YES